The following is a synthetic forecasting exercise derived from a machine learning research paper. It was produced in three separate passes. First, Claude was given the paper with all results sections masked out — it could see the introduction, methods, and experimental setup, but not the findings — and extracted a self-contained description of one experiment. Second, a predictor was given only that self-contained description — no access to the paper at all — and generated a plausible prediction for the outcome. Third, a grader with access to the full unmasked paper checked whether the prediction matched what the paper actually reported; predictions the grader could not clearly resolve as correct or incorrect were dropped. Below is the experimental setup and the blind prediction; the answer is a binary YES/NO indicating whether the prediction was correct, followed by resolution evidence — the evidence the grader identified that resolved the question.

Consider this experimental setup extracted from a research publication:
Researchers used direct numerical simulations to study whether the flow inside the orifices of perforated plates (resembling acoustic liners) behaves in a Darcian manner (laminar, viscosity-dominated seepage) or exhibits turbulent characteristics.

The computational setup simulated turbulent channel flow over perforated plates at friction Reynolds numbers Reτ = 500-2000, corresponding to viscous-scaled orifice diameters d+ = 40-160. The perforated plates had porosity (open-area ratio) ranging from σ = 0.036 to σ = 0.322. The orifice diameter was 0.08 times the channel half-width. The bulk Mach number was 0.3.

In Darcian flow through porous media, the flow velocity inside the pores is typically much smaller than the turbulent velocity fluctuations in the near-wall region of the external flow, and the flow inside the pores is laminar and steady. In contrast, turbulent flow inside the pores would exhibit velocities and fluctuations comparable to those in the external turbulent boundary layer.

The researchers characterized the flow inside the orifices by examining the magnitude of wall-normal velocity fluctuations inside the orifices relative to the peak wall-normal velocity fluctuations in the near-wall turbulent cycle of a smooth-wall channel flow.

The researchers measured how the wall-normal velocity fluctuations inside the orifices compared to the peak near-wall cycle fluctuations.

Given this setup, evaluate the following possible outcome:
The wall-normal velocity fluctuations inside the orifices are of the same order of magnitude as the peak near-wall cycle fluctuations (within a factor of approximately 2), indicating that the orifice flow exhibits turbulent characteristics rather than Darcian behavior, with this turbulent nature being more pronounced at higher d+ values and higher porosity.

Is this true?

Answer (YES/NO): YES